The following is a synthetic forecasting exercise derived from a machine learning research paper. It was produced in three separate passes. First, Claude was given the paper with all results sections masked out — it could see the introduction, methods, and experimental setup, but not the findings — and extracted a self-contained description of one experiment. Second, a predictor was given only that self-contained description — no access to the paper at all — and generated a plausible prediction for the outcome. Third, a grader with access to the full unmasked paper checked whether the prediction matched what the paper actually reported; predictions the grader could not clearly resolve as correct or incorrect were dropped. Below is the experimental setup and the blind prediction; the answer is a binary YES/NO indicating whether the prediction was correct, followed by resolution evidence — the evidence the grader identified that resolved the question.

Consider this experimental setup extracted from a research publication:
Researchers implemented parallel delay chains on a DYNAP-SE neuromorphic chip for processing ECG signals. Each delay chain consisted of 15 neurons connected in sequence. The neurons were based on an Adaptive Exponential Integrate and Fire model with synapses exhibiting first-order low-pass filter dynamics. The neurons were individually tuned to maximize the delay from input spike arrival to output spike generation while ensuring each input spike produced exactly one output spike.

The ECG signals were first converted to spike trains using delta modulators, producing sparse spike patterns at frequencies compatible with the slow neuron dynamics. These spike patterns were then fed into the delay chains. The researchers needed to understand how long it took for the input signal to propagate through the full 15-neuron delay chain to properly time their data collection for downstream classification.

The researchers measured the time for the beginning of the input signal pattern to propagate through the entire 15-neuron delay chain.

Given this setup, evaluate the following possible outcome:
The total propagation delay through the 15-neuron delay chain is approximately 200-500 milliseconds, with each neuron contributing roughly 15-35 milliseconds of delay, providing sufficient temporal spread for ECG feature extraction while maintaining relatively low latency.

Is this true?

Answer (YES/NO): YES